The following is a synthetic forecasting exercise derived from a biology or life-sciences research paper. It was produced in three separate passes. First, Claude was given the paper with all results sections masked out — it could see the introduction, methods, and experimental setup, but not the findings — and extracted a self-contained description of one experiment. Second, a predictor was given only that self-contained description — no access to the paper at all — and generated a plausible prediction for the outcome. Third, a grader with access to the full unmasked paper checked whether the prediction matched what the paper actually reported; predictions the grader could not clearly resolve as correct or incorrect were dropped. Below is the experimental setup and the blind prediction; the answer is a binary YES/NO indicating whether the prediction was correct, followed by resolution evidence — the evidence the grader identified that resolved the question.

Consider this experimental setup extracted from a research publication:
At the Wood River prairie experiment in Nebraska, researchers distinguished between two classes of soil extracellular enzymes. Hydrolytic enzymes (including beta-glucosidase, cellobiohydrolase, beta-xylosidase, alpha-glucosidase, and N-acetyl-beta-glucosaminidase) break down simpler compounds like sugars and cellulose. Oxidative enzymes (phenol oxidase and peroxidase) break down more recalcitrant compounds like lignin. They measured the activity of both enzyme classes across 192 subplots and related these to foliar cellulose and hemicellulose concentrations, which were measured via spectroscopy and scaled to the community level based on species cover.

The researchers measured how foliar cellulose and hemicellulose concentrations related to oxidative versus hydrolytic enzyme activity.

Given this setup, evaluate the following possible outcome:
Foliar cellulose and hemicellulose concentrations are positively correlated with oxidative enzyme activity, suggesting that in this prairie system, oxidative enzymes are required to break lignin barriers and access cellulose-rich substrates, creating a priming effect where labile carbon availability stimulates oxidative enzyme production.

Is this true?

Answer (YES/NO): YES